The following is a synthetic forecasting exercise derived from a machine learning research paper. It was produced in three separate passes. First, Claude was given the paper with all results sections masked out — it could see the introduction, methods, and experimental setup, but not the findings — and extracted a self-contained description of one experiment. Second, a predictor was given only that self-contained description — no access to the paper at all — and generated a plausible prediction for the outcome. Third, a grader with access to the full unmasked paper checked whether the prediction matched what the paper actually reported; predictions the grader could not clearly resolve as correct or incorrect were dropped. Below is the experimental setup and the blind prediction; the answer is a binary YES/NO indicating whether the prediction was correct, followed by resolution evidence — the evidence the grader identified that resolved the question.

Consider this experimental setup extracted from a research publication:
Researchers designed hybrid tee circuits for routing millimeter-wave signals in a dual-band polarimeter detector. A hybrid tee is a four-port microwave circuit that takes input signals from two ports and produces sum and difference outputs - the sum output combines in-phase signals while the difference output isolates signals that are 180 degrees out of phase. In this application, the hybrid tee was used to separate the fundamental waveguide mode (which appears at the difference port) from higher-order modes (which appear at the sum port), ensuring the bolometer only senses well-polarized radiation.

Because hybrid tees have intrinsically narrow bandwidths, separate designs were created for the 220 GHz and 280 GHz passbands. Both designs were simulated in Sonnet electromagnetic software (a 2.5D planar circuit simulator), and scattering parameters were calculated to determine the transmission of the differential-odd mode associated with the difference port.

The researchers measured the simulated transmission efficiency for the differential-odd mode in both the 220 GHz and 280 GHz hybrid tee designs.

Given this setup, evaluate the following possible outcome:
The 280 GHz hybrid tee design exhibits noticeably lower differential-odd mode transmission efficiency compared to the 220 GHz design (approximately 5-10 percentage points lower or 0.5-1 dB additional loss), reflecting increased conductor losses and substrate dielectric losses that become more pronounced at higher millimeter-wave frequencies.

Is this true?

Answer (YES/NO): NO